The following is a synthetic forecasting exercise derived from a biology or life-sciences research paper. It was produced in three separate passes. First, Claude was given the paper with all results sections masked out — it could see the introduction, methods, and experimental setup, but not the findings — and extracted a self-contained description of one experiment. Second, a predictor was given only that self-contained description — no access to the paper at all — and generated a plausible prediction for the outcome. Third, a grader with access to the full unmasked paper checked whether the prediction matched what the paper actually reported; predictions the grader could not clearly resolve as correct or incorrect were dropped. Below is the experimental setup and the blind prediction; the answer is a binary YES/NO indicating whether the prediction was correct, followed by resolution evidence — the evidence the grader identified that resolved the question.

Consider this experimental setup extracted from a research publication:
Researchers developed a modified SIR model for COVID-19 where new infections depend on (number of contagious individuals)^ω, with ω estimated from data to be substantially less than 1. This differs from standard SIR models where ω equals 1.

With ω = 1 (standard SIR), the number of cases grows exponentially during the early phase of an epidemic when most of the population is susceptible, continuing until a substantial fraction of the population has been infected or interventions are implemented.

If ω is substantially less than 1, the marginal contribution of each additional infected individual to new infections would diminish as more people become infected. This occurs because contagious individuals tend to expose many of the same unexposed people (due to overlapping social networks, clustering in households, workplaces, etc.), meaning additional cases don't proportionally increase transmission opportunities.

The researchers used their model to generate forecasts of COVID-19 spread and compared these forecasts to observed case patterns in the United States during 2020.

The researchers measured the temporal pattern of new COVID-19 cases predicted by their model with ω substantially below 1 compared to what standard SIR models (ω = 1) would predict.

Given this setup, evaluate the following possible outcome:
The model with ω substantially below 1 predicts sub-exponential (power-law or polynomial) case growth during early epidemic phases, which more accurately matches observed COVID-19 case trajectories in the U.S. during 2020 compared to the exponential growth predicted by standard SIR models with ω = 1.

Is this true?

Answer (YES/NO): NO